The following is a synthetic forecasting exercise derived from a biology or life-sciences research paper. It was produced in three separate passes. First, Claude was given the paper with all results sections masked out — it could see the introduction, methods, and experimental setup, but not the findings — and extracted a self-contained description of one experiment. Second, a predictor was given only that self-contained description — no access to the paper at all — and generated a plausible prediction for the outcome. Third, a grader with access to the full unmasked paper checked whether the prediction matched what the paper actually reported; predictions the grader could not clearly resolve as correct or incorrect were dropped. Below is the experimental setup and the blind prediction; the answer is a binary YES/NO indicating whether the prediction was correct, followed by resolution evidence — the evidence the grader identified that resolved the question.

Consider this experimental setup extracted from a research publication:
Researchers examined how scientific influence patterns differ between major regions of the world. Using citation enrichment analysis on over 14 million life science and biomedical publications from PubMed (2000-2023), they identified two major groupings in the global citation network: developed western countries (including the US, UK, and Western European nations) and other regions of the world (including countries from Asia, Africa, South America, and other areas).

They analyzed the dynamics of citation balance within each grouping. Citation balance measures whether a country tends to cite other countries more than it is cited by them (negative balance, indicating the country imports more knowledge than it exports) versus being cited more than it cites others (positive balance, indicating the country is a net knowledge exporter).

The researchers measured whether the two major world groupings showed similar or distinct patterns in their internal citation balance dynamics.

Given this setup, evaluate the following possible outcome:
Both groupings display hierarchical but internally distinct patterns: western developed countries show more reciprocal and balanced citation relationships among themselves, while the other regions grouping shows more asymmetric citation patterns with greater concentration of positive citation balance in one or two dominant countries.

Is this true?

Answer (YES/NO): NO